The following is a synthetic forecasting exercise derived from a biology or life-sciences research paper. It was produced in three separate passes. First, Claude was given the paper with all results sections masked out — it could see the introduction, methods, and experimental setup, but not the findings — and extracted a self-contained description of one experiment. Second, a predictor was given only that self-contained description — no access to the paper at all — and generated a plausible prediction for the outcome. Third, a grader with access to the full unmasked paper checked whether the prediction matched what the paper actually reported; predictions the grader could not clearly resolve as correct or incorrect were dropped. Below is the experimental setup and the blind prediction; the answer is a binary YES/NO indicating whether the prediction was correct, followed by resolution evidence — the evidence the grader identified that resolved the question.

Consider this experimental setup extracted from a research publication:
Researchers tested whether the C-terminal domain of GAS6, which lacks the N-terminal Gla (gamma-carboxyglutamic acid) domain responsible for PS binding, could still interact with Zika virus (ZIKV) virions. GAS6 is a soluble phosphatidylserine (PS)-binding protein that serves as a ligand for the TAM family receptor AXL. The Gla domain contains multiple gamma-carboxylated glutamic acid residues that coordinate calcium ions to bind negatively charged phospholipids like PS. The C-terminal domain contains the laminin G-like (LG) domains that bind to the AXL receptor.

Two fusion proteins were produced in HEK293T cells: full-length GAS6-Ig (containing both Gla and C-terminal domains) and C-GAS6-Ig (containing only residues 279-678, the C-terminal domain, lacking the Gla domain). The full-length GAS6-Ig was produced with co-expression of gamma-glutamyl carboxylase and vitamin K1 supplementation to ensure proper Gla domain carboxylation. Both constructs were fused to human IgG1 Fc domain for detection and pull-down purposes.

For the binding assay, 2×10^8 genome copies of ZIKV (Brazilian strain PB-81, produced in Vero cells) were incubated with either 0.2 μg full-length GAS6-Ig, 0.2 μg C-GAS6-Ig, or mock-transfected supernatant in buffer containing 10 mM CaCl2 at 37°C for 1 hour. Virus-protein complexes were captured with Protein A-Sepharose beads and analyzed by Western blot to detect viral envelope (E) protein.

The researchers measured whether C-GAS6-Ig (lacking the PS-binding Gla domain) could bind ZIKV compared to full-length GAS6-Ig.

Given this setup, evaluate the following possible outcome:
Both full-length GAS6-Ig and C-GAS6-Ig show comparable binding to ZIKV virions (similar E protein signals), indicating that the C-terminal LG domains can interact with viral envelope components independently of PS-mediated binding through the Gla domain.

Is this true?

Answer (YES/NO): NO